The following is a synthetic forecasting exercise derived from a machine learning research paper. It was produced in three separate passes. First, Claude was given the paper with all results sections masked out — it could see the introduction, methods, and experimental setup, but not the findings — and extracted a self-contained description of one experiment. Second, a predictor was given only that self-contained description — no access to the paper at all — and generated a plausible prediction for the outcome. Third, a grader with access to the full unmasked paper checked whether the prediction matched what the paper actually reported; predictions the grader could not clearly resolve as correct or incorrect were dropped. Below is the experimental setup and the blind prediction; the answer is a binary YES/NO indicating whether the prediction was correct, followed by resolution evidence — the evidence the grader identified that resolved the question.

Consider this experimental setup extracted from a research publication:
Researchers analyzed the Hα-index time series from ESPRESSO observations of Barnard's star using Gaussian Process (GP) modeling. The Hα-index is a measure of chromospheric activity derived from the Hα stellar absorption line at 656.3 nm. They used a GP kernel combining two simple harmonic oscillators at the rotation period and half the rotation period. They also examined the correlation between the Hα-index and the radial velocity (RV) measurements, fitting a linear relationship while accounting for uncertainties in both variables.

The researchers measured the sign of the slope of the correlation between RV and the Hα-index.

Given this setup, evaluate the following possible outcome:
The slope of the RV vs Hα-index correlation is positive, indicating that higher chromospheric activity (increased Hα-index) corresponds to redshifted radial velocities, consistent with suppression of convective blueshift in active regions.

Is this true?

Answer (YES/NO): NO